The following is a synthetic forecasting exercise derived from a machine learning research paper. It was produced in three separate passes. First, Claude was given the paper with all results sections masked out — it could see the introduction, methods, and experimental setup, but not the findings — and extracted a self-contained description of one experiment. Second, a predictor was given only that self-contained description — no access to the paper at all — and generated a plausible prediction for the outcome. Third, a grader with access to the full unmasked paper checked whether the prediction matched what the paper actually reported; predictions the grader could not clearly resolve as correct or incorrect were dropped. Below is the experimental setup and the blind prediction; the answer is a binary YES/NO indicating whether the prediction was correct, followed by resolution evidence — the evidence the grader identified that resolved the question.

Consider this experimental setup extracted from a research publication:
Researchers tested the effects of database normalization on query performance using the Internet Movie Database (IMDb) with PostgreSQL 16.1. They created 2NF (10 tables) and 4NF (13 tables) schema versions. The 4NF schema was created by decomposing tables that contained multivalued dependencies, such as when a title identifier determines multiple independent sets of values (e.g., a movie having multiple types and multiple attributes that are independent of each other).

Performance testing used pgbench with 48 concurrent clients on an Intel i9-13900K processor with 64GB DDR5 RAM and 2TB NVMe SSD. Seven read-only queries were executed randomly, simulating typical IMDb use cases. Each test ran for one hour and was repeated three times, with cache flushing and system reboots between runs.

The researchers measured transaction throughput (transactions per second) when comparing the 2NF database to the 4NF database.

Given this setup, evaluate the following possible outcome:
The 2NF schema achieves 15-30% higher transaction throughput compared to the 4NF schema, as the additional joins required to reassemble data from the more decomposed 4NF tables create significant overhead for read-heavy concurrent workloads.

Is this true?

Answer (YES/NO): NO